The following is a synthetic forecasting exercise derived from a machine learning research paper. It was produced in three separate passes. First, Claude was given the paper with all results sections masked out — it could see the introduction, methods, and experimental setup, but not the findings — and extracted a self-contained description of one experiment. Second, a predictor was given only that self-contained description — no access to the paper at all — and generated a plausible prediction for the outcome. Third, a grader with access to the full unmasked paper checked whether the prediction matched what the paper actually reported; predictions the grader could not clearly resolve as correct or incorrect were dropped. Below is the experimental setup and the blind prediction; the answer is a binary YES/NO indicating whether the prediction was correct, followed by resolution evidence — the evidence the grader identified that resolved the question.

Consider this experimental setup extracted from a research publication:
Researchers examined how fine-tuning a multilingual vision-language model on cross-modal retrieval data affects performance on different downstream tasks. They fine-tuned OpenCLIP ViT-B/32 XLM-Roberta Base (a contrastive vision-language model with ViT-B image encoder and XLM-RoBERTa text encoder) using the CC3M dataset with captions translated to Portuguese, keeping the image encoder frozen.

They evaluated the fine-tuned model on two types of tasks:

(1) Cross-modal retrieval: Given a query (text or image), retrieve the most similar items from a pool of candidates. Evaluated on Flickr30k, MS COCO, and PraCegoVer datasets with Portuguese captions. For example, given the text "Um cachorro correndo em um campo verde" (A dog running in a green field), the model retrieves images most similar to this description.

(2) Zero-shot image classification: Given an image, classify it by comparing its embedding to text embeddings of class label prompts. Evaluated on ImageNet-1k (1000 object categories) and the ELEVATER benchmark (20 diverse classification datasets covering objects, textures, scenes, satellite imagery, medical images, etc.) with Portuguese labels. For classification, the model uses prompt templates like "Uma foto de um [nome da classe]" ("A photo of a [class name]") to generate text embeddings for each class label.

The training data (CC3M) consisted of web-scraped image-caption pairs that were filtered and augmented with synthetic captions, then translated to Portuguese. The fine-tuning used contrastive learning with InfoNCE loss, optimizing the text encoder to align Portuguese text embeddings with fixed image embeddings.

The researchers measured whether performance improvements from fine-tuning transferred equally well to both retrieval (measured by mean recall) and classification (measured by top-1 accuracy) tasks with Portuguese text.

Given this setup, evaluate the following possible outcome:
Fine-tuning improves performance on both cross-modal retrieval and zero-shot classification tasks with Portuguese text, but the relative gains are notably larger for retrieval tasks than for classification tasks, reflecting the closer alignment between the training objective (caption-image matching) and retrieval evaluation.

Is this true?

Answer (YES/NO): NO